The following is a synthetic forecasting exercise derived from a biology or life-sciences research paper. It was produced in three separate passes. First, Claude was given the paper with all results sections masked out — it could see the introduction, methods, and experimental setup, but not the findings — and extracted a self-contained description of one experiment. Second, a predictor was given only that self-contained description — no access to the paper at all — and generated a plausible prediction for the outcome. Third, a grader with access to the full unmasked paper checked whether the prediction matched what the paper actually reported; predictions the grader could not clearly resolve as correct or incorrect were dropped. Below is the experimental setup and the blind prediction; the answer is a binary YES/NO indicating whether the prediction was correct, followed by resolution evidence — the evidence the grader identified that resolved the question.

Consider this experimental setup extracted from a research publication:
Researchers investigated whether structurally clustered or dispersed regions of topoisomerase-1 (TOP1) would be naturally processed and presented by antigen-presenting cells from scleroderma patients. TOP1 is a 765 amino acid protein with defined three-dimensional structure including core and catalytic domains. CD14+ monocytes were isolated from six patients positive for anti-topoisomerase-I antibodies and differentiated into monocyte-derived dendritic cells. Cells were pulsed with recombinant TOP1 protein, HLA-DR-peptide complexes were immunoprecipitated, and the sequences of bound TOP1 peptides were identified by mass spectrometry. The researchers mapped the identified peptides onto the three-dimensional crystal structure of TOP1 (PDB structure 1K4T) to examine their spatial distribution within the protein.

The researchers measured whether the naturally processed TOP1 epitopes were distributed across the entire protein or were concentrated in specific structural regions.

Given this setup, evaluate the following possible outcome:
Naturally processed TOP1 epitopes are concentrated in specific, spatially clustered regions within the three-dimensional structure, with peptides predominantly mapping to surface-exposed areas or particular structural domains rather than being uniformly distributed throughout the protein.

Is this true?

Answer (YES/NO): NO